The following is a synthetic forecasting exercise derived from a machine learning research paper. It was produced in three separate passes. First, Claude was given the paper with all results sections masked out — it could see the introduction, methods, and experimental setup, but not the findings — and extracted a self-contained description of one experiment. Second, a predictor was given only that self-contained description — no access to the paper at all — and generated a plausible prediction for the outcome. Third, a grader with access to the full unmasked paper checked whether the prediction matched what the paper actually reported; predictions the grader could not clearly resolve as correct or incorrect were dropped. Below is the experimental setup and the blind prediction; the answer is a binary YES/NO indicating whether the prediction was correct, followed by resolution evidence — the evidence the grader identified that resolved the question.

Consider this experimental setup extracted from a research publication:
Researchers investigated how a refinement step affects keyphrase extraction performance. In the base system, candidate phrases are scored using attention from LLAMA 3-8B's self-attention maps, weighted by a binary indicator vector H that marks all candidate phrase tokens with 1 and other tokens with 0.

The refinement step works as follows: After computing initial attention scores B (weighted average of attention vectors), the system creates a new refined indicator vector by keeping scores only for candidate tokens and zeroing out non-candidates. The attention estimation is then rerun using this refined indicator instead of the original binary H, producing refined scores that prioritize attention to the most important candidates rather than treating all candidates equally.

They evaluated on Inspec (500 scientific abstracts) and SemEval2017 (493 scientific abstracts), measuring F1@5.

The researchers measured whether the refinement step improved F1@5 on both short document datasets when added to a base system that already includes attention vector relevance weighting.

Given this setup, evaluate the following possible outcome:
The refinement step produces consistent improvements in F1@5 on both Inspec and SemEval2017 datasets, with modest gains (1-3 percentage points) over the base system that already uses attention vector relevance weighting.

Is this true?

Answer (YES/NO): NO